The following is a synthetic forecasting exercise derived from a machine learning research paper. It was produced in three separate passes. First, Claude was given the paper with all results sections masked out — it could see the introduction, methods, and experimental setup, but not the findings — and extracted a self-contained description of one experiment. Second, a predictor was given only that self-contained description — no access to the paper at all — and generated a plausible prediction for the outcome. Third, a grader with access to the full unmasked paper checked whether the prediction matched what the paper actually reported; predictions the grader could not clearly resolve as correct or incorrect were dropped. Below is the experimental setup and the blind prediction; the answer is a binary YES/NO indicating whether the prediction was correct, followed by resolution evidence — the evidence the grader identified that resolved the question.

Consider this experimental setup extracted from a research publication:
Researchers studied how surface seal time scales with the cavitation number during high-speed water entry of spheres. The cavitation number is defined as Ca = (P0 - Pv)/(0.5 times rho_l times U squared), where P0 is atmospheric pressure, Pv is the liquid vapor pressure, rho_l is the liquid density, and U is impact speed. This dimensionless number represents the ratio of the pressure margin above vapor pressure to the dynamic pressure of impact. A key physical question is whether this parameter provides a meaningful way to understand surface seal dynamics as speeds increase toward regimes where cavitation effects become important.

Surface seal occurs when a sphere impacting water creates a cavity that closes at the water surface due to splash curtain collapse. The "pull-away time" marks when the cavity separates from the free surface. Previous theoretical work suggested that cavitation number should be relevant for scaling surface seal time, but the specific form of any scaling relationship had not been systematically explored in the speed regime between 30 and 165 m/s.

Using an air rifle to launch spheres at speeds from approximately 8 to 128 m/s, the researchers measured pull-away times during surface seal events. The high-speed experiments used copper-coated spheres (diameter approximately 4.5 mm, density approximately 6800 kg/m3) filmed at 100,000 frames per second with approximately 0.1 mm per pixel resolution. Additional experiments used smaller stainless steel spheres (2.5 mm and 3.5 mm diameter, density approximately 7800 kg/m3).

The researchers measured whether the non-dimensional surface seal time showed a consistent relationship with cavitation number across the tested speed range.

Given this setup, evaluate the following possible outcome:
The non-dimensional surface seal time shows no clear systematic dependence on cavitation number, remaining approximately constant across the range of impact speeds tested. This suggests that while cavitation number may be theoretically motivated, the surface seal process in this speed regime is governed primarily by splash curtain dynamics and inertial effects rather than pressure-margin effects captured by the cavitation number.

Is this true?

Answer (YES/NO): NO